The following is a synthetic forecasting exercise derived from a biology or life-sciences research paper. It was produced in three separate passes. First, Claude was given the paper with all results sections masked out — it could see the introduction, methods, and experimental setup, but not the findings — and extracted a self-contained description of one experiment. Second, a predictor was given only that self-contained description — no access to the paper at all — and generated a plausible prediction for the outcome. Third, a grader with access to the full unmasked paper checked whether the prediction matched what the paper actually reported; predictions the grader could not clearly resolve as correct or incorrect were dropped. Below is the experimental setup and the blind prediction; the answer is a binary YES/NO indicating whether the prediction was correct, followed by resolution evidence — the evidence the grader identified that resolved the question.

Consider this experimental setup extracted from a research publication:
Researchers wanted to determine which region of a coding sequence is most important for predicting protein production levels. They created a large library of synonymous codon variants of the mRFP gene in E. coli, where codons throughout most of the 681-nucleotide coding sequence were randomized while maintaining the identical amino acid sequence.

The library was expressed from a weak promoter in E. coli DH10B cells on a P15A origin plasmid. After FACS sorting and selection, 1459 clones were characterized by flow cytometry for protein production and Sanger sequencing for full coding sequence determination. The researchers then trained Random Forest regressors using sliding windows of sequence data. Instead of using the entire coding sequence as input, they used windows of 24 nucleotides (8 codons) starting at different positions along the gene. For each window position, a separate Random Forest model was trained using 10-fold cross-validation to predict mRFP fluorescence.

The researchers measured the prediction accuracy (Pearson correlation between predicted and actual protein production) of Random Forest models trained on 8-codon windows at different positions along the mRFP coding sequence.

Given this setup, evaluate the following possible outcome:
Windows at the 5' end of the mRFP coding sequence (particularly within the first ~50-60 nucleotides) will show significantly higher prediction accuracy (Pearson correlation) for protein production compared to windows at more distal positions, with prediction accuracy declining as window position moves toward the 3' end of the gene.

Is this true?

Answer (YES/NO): YES